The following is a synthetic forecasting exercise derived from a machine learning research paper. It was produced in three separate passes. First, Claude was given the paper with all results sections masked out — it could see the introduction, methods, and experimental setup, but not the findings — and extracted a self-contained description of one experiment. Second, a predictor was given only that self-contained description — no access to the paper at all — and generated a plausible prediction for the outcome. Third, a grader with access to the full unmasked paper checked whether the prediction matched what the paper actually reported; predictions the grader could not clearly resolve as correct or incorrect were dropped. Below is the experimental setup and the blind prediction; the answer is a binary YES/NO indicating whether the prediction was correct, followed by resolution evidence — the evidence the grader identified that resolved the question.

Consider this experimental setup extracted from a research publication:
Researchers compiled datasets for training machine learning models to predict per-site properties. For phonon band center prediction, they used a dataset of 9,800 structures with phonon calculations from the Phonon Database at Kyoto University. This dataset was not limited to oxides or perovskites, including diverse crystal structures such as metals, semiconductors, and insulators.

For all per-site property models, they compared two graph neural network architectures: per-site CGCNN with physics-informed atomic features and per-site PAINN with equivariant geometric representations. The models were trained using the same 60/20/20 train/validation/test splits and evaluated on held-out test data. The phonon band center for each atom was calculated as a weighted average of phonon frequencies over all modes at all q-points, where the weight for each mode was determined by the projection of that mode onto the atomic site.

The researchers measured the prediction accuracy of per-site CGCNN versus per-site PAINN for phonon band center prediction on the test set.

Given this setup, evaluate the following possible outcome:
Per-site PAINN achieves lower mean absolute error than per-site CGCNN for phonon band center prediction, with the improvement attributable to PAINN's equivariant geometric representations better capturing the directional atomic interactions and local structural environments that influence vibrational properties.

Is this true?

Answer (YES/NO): NO